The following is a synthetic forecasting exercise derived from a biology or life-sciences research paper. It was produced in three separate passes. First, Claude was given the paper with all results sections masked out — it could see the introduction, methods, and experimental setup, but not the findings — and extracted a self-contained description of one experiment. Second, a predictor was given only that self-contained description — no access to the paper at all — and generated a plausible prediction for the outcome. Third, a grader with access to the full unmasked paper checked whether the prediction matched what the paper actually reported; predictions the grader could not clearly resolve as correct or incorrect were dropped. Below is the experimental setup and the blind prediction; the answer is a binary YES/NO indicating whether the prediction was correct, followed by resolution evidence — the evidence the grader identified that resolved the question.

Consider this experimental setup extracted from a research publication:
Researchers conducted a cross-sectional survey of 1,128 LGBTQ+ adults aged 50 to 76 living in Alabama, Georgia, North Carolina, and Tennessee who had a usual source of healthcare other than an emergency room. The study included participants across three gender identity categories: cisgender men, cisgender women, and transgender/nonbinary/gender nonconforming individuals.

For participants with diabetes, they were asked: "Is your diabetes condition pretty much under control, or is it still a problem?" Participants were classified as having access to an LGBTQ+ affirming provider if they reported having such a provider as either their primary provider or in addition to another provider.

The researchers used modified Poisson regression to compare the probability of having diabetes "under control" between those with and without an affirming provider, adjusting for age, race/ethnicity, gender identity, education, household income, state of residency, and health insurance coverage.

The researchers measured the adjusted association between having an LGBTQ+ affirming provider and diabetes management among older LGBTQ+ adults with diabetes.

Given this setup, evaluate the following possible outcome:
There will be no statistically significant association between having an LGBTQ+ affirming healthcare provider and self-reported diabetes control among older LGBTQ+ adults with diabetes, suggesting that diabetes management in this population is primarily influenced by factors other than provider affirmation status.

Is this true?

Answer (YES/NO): YES